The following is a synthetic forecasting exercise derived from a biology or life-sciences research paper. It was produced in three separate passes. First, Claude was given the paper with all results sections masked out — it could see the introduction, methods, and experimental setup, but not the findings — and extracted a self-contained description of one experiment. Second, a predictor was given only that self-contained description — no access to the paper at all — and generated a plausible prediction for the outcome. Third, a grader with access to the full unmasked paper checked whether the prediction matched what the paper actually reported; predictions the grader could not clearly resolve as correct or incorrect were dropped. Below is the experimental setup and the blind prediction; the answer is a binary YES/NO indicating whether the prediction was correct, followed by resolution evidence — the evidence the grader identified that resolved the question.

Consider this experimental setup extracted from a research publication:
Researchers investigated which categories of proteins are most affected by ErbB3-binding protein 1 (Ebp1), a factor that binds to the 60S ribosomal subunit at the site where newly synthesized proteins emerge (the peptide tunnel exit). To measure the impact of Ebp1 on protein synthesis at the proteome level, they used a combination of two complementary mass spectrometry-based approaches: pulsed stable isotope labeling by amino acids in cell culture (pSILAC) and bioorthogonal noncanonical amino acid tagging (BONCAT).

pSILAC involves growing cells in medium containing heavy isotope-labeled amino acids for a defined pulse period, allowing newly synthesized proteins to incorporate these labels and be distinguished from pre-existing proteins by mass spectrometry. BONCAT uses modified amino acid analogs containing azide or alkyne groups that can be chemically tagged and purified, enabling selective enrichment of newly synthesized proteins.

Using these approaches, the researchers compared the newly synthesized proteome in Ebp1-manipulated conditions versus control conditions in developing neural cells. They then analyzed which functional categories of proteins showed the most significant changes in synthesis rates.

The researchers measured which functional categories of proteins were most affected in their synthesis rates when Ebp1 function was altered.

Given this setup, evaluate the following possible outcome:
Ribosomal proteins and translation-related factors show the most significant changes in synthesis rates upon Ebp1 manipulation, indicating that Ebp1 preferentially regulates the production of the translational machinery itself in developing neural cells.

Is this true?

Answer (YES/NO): NO